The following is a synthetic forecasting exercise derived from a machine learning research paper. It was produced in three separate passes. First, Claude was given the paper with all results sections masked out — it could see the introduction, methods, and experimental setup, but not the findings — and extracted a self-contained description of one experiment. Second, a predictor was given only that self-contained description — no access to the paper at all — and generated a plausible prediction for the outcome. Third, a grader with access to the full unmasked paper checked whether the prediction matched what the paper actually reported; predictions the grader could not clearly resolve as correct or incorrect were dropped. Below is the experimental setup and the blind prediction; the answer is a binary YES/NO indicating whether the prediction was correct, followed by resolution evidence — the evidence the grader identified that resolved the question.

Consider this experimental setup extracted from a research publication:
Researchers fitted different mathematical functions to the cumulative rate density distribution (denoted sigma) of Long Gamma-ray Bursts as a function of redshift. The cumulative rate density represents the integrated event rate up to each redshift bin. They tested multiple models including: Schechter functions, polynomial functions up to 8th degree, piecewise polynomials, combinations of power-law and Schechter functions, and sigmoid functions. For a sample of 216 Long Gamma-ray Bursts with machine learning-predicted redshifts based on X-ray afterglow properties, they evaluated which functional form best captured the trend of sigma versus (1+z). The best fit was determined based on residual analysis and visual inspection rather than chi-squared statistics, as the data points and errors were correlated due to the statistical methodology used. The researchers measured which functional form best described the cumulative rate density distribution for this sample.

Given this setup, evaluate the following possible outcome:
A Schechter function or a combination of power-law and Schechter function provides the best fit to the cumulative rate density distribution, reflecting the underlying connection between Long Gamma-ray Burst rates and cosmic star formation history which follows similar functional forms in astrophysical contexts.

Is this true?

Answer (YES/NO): NO